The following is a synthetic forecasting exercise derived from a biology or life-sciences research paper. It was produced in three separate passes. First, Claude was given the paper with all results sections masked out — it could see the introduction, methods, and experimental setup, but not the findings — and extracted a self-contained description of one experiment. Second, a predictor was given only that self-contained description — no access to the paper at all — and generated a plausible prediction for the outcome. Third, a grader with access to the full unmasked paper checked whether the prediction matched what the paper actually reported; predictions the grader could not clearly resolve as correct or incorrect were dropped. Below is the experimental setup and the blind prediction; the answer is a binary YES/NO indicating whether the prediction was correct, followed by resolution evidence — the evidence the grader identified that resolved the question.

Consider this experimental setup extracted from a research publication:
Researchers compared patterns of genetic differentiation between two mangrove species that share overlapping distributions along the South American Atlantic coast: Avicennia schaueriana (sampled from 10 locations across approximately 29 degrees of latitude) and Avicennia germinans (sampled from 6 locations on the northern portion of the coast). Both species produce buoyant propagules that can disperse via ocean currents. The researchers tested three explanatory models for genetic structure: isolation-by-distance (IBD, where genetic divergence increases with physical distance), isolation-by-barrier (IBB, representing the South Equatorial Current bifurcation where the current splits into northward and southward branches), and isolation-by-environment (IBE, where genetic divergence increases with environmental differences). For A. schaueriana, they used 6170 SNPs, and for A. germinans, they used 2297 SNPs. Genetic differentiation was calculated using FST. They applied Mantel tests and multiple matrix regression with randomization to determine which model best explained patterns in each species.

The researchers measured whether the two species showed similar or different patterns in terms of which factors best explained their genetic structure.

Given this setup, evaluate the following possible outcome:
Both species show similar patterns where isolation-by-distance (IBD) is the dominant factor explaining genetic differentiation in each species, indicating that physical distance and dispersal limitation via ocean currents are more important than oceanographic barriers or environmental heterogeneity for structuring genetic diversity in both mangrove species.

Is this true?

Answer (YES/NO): NO